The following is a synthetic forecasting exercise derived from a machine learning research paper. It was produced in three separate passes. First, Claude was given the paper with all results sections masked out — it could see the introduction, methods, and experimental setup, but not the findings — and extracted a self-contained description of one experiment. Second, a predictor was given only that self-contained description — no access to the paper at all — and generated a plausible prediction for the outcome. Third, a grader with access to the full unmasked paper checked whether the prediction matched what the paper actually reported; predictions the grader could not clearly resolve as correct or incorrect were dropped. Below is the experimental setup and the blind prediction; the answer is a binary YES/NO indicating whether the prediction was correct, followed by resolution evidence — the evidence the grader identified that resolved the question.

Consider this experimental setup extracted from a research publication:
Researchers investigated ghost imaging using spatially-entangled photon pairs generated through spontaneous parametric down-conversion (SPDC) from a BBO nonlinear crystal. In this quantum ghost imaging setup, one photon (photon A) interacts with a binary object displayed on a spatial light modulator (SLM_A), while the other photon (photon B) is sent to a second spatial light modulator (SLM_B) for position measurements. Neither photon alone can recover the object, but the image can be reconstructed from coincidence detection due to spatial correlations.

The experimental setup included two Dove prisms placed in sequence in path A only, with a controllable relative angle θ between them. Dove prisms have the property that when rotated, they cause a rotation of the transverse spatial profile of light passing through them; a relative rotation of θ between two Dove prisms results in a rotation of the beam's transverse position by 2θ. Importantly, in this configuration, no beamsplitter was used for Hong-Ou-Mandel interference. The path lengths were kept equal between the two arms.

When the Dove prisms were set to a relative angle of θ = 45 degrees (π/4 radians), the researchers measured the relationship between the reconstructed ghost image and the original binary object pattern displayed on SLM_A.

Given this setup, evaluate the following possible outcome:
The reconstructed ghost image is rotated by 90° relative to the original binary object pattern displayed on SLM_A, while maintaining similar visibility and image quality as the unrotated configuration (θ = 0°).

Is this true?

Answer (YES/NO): YES